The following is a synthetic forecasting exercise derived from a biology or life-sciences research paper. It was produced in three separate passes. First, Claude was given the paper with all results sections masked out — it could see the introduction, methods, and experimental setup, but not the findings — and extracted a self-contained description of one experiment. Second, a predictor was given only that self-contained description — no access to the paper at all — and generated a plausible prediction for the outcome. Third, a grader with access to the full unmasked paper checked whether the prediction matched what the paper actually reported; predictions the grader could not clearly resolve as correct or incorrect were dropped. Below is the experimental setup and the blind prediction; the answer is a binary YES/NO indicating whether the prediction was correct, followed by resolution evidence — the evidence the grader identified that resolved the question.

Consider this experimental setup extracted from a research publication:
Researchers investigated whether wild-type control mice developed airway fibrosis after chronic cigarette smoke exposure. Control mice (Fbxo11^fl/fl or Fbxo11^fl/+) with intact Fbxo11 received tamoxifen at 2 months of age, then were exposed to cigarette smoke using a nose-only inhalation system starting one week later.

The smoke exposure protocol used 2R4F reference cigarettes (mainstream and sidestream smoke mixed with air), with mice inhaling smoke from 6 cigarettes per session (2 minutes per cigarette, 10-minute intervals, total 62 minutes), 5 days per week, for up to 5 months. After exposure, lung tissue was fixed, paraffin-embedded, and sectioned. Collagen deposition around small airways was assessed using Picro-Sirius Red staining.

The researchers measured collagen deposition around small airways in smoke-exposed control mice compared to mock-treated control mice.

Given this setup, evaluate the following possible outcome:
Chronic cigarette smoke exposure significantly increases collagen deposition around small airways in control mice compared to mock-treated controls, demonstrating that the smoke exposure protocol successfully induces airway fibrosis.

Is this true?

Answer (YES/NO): NO